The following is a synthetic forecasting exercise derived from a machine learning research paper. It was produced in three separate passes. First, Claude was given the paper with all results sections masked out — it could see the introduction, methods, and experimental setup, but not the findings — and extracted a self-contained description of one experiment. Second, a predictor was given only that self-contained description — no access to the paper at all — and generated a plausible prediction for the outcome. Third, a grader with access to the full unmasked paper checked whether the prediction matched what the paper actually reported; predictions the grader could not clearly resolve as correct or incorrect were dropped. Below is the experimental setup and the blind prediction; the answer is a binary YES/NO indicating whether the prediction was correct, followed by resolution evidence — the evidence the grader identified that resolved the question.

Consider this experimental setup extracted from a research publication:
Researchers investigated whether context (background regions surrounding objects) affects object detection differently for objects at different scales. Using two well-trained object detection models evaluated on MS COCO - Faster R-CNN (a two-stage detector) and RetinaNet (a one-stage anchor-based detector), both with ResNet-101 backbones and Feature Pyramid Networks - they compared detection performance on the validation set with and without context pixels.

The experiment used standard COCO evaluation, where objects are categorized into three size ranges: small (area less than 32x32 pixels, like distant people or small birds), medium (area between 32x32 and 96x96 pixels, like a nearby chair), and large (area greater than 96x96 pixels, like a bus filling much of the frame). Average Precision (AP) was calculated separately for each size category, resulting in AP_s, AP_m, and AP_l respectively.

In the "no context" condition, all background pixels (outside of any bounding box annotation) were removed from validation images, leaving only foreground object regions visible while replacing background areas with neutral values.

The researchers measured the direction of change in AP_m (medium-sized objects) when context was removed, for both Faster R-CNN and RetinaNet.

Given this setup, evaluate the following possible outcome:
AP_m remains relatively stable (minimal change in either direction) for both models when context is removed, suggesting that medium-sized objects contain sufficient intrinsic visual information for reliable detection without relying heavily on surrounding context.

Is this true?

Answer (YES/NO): YES